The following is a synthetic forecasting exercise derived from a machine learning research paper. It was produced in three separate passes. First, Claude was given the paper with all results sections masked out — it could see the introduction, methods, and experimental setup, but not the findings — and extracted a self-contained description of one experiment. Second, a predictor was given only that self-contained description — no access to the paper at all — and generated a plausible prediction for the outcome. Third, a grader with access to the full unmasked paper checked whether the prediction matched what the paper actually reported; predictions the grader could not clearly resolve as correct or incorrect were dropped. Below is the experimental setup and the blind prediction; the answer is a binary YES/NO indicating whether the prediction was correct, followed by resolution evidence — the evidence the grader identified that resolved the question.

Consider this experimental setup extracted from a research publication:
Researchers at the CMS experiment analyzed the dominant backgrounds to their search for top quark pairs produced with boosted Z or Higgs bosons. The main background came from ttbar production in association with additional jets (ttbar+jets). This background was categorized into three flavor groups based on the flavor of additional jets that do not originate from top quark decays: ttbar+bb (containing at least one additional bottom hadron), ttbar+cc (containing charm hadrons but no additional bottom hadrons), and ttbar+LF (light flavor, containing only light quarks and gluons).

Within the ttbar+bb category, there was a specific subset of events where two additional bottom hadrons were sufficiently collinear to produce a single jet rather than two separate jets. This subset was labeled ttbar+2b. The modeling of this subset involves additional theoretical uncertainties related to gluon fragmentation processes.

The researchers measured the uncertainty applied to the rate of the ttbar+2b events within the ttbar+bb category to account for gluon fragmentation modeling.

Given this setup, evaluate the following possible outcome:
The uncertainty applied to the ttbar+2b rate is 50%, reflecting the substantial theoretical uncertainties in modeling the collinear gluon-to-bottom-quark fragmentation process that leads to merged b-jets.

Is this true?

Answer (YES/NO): YES